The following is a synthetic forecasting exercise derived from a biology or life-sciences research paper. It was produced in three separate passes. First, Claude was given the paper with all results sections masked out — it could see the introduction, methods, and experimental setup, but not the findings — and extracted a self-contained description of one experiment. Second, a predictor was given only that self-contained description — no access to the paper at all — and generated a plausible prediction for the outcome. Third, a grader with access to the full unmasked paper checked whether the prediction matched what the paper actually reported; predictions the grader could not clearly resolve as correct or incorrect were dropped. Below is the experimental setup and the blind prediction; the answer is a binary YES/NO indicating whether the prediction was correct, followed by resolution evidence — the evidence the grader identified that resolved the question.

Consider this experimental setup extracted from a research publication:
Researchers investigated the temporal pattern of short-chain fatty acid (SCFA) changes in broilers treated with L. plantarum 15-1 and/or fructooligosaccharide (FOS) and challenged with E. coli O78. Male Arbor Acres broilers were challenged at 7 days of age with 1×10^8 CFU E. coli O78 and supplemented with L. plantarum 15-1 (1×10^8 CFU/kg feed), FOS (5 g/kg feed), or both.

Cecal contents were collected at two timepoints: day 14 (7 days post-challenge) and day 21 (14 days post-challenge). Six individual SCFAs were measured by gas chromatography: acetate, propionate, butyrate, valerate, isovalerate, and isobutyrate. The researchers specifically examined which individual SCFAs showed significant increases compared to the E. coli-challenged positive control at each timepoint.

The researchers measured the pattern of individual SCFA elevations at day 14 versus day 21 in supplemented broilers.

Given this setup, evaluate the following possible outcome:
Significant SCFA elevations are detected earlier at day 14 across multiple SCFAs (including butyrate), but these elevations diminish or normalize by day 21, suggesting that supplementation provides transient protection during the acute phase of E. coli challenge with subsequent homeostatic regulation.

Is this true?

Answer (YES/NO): NO